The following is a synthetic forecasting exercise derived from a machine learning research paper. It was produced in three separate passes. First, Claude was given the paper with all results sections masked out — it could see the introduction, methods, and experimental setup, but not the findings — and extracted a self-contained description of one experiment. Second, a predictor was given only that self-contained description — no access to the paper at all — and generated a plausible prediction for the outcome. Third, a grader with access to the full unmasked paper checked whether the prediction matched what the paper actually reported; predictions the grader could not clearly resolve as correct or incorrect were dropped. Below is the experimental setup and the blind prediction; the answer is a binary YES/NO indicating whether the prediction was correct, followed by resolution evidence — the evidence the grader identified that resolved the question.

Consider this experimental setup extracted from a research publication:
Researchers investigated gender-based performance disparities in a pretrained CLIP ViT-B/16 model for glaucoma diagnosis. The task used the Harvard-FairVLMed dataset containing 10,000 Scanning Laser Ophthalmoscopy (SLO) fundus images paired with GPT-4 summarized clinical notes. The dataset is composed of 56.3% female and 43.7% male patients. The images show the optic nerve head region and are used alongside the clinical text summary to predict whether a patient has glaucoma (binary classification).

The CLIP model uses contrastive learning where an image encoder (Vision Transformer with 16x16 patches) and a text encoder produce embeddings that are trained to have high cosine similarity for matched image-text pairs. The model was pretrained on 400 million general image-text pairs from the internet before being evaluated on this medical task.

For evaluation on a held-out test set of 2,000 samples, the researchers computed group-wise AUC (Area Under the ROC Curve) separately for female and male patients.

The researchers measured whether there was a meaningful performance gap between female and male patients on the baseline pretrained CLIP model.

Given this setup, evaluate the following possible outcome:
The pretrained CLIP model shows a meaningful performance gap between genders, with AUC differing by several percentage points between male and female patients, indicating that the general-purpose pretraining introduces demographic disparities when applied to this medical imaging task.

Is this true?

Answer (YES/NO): YES